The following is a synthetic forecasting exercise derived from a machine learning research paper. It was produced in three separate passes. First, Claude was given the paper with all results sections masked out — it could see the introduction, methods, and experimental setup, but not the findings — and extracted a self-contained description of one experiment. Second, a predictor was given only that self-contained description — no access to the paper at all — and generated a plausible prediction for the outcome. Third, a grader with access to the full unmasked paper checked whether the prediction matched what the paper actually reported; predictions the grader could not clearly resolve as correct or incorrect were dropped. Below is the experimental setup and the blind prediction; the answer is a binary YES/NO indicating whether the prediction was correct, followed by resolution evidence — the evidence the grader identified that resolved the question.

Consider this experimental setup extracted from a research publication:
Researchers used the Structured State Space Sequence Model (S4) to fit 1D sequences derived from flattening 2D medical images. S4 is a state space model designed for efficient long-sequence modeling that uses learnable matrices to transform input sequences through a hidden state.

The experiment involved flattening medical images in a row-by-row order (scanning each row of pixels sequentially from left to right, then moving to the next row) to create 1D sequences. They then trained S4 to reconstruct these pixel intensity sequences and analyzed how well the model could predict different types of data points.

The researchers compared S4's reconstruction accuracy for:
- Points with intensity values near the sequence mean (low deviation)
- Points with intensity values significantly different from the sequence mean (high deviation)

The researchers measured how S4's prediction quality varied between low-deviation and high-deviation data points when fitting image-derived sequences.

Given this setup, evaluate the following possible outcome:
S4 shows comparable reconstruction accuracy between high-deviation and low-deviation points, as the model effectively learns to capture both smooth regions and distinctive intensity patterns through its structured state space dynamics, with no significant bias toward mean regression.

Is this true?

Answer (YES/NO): NO